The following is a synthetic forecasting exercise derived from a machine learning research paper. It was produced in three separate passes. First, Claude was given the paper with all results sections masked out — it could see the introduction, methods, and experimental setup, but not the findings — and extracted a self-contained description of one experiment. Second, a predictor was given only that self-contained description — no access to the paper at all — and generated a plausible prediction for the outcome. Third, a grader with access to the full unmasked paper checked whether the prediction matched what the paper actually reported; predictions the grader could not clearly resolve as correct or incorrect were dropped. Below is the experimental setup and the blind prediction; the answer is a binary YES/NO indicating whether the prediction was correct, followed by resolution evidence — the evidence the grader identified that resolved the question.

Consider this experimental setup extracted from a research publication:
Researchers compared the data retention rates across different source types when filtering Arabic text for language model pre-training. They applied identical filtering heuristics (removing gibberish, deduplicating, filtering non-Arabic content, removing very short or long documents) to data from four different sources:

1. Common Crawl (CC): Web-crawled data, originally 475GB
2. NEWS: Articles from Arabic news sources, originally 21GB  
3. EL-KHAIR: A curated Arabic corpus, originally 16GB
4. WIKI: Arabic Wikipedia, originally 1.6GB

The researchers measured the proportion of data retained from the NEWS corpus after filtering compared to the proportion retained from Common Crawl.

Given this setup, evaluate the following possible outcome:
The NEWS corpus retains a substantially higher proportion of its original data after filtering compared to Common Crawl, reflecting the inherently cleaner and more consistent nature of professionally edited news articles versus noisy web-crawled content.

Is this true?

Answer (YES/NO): YES